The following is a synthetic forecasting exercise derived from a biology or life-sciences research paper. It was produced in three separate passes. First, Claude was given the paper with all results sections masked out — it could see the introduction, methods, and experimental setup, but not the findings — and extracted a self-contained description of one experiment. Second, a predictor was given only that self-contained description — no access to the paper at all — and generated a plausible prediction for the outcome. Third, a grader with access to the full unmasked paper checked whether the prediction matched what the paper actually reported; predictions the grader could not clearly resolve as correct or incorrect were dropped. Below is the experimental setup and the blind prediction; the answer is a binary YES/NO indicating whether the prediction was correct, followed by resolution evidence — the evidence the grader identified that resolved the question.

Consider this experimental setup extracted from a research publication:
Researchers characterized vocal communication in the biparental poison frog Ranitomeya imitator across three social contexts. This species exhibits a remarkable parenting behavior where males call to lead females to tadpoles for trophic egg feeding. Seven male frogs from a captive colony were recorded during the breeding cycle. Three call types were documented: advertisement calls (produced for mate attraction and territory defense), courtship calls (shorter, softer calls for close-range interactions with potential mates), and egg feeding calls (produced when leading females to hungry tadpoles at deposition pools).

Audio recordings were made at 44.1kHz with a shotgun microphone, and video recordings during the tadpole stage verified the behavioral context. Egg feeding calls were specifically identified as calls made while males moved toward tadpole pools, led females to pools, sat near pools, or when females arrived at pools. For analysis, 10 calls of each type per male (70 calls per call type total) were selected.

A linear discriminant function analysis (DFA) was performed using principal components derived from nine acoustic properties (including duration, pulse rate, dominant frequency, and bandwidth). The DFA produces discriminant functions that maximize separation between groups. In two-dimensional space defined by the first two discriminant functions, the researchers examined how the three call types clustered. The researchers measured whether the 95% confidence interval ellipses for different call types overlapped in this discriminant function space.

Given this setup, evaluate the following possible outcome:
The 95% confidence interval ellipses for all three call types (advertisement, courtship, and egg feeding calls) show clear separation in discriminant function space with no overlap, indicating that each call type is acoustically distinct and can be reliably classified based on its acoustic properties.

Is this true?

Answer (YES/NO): NO